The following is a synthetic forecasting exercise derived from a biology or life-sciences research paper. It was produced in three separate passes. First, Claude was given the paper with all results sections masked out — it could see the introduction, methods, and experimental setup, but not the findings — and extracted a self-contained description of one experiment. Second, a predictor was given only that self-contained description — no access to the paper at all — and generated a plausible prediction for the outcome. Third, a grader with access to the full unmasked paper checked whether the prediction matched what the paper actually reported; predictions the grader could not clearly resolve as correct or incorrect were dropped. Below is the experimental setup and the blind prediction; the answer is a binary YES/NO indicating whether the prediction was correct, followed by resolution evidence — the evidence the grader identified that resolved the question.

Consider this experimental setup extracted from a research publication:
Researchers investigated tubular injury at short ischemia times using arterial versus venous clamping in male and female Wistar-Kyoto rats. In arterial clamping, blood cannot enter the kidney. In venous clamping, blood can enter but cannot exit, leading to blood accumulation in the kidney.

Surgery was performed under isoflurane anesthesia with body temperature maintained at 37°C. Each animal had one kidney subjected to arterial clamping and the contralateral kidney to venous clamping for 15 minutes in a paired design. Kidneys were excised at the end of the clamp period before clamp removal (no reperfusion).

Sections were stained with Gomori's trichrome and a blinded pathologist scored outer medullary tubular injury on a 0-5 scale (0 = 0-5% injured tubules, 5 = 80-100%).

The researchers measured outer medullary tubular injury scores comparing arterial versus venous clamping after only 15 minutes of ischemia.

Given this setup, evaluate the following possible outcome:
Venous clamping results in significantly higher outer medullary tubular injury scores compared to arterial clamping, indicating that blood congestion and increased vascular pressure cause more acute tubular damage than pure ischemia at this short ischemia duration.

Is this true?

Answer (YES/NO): YES